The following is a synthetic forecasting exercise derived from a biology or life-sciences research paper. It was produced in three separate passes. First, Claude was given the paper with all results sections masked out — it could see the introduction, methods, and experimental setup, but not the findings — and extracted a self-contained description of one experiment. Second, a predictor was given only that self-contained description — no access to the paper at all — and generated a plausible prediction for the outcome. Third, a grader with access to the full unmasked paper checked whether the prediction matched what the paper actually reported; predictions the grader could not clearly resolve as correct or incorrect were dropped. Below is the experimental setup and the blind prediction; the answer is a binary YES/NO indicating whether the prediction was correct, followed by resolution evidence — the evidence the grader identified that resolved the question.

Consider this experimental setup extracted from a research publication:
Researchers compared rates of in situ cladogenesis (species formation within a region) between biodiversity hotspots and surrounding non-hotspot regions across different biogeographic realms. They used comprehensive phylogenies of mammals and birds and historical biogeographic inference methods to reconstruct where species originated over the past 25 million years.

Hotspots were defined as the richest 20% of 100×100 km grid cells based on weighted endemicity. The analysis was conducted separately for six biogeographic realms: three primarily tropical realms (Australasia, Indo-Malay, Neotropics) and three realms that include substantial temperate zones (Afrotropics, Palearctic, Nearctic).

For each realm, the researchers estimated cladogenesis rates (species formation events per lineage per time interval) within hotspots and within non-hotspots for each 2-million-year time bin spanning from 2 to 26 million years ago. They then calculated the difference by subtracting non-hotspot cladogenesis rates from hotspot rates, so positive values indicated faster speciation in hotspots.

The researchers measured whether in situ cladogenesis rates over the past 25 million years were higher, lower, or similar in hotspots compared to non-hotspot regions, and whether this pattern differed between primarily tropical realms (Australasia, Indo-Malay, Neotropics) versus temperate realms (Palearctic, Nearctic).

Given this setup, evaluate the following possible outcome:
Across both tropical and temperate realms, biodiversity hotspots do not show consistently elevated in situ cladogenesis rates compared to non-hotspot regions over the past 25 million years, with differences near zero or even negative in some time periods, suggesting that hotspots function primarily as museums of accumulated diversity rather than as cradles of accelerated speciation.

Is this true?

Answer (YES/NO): NO